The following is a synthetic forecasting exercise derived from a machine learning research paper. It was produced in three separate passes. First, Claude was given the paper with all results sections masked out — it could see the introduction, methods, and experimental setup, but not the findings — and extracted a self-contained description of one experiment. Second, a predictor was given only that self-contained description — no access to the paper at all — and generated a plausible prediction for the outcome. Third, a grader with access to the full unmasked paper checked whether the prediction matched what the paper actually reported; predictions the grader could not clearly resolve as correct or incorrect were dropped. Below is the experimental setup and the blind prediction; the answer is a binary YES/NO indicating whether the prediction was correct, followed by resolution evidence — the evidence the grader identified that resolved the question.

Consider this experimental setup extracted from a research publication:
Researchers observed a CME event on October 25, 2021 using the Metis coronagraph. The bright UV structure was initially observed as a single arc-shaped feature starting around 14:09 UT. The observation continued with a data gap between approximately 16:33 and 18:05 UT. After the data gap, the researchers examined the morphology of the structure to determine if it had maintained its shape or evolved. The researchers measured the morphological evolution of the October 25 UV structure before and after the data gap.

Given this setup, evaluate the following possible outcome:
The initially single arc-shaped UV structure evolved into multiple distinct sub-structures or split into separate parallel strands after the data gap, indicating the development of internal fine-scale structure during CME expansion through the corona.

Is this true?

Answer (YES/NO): YES